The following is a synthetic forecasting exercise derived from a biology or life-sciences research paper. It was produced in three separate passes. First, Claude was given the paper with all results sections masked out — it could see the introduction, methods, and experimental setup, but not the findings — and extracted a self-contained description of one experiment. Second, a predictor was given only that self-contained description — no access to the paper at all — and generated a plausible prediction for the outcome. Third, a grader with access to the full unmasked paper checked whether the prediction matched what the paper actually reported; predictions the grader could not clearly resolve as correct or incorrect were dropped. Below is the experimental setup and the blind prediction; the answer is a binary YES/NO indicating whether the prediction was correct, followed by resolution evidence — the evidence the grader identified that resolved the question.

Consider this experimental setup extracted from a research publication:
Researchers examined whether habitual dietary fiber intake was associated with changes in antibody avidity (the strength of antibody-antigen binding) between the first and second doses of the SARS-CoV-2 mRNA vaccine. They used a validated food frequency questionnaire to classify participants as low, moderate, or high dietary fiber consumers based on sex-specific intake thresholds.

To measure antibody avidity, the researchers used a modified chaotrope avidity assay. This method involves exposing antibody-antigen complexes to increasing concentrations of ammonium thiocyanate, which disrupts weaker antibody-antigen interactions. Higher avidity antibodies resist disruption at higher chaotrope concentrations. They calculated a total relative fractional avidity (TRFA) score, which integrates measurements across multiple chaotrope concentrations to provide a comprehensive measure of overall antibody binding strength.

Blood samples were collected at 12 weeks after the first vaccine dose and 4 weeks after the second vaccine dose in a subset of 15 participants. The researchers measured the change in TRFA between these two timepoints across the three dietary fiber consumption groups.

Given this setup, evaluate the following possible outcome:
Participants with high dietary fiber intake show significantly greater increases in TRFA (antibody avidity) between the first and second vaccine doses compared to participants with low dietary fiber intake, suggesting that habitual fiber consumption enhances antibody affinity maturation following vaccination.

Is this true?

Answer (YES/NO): YES